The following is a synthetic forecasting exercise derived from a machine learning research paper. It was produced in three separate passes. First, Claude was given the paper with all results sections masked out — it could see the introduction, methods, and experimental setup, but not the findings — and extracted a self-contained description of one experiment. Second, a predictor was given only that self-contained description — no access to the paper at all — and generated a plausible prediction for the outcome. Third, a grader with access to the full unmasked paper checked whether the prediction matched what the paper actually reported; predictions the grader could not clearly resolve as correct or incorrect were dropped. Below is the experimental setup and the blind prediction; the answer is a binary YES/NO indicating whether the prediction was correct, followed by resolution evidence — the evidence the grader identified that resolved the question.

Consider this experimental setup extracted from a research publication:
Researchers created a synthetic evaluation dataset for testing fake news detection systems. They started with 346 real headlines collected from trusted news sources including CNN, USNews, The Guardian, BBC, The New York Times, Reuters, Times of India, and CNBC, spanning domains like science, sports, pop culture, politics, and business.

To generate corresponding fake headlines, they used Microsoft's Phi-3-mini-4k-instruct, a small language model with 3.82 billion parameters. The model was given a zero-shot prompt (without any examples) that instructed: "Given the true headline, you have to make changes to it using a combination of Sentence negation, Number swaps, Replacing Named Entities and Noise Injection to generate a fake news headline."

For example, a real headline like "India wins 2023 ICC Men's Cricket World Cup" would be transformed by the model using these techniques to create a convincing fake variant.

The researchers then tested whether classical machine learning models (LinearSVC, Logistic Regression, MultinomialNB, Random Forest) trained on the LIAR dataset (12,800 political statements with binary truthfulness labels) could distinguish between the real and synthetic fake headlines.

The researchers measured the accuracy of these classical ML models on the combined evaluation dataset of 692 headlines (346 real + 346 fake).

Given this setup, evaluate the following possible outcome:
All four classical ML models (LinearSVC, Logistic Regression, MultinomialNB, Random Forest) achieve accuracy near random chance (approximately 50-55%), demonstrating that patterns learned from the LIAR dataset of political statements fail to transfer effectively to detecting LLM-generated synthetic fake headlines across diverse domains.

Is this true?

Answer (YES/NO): YES